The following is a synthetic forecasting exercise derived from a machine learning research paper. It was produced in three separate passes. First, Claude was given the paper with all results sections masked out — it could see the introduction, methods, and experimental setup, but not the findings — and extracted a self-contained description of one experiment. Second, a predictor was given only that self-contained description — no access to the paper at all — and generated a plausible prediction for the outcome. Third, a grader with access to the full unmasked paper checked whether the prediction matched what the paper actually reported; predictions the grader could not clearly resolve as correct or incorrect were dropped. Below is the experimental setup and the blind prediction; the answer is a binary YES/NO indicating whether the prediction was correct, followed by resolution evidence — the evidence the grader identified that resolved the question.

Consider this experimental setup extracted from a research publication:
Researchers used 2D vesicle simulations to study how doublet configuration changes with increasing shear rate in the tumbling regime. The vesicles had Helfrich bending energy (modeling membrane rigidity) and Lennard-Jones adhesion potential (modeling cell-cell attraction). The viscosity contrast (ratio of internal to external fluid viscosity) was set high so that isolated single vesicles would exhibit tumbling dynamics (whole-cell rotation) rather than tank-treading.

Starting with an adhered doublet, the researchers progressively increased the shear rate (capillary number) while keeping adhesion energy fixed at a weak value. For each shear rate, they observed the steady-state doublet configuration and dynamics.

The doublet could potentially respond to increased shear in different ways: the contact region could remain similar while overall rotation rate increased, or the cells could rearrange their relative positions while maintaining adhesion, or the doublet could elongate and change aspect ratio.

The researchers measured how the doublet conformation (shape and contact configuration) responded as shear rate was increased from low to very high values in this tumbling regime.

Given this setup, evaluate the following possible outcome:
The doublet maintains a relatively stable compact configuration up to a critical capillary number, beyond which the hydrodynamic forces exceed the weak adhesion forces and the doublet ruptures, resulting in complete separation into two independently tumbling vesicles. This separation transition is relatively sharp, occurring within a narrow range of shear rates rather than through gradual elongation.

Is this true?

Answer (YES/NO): NO